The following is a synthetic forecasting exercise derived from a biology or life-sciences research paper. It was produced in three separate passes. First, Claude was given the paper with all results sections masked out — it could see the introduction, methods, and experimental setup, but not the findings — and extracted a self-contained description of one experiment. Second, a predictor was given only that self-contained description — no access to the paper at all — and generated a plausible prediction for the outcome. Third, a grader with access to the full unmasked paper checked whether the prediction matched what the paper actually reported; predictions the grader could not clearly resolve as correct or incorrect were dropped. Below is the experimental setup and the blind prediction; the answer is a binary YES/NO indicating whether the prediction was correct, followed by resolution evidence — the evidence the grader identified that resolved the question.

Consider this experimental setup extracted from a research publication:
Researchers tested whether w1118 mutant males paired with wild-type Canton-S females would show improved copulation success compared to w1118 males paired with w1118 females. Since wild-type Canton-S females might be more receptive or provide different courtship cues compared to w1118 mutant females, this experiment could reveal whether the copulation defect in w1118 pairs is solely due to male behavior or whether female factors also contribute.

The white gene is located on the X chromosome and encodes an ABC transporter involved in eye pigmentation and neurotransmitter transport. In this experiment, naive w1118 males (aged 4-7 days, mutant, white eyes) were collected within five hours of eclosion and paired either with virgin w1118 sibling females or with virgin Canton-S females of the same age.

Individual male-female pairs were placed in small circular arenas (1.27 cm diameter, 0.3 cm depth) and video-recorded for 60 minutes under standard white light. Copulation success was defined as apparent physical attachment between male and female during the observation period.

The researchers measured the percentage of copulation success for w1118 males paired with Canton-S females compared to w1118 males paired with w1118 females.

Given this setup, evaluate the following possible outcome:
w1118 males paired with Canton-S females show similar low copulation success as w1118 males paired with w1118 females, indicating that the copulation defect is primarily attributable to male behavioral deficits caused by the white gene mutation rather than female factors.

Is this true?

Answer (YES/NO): YES